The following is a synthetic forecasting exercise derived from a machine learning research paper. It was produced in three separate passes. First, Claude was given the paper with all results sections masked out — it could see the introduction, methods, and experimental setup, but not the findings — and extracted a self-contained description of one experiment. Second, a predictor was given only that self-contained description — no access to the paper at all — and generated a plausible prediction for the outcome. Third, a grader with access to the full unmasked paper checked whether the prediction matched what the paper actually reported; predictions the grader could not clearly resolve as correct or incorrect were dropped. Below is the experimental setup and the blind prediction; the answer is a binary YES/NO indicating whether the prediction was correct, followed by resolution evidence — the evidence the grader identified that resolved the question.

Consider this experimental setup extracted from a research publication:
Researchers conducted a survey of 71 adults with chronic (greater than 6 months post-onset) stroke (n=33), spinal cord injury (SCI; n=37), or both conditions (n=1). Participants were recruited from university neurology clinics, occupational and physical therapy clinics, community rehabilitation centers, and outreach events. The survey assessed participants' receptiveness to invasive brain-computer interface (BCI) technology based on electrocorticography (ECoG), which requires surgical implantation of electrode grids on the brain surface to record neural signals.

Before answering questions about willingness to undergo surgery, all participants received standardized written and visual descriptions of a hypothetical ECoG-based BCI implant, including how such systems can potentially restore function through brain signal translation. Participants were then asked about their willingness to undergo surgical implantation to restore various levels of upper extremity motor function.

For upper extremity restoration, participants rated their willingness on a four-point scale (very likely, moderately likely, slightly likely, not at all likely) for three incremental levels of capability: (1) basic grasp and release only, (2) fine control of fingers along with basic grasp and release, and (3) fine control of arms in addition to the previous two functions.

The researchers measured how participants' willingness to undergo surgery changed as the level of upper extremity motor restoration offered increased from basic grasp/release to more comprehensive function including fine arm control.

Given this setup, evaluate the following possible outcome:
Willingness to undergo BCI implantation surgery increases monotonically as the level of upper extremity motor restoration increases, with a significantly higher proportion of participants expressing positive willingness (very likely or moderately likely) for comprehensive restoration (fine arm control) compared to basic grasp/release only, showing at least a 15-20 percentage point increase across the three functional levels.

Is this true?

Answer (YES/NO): NO